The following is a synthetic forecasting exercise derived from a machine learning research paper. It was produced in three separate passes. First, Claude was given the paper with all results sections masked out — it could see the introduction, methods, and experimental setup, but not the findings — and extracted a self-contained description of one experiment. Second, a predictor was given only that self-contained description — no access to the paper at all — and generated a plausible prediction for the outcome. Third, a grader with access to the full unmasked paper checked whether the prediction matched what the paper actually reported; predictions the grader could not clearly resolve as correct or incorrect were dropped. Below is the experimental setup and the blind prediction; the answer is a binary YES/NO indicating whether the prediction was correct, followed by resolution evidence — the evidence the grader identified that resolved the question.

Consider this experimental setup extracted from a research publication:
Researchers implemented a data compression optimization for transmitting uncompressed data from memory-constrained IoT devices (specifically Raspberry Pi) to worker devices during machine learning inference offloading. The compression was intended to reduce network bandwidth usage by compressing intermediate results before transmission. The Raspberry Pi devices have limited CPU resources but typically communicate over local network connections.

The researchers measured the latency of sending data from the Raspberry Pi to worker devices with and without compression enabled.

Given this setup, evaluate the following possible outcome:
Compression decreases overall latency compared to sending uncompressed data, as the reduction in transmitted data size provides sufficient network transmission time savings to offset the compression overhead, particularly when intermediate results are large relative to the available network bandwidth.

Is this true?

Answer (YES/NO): NO